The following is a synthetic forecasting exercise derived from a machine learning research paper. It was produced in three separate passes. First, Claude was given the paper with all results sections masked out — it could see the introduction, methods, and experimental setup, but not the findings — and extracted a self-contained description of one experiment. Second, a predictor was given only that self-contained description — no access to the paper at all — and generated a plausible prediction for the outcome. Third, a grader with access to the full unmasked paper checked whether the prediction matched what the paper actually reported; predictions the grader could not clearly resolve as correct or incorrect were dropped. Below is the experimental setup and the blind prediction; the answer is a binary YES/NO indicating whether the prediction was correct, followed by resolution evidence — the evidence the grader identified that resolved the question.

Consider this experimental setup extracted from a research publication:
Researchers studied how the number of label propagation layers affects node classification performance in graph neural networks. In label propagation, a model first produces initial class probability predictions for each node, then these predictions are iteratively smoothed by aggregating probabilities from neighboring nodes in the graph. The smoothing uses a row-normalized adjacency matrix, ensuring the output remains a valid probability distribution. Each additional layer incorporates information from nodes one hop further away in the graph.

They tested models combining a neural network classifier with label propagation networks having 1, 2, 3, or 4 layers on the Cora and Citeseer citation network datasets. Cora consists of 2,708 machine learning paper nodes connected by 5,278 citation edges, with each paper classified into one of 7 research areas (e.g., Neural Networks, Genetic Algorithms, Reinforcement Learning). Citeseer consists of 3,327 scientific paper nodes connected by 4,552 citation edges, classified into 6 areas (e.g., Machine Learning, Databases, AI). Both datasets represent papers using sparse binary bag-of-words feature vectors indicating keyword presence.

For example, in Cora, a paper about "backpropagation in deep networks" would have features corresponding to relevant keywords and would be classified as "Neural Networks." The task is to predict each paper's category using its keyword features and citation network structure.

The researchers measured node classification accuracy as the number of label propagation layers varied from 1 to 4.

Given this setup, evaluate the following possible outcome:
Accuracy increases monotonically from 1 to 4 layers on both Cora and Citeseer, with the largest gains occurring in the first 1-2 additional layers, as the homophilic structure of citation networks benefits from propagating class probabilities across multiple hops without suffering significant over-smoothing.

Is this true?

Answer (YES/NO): NO